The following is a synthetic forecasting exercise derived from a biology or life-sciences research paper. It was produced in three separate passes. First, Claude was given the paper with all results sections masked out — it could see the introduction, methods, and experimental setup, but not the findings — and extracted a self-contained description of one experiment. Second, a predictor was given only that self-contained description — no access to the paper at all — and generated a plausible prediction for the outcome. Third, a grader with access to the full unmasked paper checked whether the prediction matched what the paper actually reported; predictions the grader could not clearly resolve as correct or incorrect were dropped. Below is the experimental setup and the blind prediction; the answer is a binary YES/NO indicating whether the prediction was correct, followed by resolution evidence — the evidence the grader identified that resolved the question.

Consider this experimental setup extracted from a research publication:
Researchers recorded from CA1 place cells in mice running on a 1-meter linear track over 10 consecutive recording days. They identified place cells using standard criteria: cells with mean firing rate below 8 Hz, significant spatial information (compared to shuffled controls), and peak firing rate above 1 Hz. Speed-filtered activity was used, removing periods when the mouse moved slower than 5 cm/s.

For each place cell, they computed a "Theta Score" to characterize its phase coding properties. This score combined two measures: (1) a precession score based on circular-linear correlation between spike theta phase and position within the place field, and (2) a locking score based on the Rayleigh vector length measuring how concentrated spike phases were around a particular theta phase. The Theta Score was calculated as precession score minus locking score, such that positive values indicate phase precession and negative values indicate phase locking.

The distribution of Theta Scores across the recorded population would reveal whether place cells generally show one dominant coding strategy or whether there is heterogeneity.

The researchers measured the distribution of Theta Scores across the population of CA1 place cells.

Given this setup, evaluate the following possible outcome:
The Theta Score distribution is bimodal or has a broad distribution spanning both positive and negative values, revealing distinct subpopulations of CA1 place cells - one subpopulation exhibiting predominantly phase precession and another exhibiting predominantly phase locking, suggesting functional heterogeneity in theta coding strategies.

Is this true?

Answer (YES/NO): NO